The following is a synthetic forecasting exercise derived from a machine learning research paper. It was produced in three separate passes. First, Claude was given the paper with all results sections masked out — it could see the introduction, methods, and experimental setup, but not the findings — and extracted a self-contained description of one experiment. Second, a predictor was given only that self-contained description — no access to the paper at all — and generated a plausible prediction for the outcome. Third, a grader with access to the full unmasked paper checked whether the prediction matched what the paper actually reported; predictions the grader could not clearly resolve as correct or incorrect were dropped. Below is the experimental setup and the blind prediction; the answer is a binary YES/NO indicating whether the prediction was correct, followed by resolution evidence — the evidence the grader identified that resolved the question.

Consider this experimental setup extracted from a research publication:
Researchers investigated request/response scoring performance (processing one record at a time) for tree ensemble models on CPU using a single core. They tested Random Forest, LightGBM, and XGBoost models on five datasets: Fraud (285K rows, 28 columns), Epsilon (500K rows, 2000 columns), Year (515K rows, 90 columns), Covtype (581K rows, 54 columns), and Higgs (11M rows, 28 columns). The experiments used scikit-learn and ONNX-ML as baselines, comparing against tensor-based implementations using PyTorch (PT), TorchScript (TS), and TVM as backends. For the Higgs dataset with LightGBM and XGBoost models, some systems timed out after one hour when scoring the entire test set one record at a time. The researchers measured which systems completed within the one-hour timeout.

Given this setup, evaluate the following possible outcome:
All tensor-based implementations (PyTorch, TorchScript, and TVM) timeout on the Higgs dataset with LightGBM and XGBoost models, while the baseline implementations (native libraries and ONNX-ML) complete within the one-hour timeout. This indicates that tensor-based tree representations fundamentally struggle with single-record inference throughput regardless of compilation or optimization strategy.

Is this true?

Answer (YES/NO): NO